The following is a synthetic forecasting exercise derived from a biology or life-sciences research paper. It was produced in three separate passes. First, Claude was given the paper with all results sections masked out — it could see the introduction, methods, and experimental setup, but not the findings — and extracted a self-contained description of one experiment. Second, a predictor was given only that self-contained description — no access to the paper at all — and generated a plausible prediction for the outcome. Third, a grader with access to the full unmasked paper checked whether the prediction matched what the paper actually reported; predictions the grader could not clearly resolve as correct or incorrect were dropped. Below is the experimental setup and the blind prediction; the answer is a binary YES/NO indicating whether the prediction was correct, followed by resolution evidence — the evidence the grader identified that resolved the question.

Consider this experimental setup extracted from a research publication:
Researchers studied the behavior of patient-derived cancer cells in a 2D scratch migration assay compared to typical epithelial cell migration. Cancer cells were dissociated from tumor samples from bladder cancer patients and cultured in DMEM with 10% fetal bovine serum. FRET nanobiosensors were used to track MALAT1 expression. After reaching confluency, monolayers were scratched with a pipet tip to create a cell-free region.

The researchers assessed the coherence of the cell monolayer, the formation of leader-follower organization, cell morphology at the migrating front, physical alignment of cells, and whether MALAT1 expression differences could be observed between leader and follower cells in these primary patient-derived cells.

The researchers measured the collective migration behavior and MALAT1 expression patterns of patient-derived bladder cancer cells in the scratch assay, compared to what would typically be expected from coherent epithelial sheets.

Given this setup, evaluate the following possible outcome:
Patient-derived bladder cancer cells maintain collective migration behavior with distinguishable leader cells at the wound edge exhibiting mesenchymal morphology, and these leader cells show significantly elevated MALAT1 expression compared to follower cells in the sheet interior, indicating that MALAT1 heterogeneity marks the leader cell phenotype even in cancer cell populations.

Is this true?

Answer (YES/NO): NO